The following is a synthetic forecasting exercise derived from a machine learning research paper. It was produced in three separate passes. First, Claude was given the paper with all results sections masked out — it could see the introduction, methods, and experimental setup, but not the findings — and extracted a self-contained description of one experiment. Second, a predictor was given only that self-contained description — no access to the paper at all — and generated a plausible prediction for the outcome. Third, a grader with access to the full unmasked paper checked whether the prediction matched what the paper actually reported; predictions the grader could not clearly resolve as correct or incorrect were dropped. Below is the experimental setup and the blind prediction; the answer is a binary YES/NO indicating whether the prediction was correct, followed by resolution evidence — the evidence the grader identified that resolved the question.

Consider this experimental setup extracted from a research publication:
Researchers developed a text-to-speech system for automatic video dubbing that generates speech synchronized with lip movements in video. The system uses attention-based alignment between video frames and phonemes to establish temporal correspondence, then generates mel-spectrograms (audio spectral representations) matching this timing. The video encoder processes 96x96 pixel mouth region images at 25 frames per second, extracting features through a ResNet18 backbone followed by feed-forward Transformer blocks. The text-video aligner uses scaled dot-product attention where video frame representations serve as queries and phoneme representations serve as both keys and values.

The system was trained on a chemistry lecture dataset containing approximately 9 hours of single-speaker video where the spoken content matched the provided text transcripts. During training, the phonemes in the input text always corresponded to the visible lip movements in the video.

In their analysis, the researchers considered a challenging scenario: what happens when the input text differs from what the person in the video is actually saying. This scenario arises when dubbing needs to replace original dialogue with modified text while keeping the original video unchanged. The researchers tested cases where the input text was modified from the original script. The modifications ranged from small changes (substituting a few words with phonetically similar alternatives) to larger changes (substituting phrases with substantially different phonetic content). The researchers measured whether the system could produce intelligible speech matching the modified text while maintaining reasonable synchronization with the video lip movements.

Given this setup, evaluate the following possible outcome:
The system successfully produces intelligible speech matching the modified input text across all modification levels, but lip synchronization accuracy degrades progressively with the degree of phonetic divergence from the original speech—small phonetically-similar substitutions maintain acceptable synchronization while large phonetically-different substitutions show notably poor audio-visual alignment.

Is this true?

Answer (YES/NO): NO